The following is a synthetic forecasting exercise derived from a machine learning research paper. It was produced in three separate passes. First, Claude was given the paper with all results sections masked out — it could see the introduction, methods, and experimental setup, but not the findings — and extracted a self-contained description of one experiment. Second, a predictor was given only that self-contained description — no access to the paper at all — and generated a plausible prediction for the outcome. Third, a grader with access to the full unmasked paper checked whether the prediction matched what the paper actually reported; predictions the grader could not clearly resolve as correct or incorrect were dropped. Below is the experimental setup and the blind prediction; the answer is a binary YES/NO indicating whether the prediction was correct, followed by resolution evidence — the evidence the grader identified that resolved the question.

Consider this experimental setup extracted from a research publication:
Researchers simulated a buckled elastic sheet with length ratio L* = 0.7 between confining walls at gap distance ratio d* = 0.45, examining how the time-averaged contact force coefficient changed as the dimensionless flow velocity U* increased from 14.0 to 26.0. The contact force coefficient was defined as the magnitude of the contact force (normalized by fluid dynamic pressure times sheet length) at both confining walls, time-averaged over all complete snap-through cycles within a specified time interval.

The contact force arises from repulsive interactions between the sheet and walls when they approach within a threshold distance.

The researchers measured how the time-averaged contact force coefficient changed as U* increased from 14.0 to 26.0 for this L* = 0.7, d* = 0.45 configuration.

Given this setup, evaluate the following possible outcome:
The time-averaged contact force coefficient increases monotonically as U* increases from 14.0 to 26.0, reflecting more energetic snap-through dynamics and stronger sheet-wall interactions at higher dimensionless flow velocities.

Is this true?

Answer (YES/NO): NO